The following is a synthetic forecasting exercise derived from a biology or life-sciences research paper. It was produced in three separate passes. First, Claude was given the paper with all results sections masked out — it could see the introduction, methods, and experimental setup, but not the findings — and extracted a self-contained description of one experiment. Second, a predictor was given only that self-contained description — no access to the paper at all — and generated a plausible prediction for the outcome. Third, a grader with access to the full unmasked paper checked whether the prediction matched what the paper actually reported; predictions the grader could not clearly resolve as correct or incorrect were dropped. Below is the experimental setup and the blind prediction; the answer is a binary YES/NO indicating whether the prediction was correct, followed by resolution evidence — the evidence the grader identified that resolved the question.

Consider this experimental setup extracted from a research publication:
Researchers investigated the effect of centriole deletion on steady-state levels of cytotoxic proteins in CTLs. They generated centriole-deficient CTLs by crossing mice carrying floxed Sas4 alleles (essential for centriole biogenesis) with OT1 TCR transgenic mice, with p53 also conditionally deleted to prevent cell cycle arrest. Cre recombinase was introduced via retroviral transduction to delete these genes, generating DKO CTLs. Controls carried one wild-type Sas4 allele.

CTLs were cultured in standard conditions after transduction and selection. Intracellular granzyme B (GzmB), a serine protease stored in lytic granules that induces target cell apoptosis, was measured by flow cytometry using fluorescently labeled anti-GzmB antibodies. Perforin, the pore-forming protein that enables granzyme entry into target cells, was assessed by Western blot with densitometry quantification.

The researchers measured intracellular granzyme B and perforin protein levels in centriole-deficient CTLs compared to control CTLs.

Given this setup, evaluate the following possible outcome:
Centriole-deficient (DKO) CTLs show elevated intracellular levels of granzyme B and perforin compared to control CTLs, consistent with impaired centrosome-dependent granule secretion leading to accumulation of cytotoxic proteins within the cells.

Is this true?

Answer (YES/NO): NO